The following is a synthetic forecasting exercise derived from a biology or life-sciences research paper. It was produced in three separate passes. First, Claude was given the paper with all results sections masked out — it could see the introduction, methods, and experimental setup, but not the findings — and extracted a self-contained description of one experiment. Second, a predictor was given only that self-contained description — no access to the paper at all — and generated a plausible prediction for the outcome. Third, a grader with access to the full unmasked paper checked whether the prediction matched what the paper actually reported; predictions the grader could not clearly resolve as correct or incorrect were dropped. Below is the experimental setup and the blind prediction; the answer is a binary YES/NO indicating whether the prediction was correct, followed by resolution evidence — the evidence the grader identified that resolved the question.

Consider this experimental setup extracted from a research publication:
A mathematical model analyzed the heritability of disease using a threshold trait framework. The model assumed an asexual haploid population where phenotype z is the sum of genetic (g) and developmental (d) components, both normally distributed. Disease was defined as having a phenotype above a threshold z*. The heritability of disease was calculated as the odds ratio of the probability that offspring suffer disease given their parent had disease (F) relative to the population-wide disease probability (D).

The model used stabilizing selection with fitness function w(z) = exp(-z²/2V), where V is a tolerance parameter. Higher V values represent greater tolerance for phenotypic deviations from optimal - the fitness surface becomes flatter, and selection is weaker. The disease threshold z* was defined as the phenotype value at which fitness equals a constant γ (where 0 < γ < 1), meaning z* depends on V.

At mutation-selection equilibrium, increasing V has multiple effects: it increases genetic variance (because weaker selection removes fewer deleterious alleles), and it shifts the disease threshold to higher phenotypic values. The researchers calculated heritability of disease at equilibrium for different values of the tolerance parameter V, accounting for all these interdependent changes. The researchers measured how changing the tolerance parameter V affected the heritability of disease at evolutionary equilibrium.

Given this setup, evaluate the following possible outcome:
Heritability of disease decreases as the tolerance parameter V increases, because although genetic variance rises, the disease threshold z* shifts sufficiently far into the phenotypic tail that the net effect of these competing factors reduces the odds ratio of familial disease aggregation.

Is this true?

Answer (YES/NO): NO